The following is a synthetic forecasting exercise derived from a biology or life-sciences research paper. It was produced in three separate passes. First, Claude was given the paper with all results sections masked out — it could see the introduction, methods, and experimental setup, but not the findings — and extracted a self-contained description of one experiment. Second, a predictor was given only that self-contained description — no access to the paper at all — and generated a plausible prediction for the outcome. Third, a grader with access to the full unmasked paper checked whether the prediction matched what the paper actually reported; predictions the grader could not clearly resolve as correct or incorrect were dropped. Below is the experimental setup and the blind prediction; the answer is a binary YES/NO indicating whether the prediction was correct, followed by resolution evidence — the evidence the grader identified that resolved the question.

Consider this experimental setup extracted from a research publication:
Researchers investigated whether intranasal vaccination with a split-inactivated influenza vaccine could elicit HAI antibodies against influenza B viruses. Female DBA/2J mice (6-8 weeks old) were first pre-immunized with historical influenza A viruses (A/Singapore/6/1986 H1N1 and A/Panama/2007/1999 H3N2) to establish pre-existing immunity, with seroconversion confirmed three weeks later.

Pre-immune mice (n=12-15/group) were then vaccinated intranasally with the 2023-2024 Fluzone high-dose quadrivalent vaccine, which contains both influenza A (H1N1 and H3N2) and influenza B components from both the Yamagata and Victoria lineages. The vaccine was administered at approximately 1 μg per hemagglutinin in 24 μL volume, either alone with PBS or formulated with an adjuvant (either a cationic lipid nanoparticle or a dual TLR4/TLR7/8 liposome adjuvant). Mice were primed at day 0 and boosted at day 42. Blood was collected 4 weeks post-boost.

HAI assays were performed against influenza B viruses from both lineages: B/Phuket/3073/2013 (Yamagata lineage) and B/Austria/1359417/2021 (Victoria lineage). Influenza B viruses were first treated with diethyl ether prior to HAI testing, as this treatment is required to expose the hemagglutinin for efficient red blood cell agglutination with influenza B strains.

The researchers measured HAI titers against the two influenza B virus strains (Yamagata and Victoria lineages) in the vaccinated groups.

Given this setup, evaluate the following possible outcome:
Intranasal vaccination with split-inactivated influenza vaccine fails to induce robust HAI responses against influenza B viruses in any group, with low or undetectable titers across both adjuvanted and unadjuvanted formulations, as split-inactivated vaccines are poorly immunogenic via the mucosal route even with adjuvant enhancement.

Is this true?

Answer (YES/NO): NO